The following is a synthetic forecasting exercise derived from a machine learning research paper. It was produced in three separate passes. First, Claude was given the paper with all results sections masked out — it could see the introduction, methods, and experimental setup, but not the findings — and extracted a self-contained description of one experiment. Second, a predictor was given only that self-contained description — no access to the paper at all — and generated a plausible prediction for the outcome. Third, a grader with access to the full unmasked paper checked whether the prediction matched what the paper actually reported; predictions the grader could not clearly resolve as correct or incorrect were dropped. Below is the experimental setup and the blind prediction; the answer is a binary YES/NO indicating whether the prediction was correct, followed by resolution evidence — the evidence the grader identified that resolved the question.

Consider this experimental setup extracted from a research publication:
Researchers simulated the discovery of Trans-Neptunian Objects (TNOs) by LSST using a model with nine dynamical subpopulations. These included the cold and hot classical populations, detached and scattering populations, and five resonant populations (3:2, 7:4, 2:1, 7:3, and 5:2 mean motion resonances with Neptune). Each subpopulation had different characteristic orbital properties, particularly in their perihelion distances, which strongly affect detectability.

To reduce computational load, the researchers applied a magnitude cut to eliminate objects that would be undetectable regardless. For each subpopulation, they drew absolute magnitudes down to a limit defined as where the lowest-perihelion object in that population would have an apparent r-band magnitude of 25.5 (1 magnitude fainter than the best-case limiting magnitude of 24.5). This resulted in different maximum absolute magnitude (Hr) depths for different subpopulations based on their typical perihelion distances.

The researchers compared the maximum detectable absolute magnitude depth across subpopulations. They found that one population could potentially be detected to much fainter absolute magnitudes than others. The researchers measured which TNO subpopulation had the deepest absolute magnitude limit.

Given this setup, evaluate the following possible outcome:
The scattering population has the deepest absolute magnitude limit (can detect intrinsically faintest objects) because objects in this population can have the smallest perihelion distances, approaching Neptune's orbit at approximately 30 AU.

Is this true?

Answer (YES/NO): YES